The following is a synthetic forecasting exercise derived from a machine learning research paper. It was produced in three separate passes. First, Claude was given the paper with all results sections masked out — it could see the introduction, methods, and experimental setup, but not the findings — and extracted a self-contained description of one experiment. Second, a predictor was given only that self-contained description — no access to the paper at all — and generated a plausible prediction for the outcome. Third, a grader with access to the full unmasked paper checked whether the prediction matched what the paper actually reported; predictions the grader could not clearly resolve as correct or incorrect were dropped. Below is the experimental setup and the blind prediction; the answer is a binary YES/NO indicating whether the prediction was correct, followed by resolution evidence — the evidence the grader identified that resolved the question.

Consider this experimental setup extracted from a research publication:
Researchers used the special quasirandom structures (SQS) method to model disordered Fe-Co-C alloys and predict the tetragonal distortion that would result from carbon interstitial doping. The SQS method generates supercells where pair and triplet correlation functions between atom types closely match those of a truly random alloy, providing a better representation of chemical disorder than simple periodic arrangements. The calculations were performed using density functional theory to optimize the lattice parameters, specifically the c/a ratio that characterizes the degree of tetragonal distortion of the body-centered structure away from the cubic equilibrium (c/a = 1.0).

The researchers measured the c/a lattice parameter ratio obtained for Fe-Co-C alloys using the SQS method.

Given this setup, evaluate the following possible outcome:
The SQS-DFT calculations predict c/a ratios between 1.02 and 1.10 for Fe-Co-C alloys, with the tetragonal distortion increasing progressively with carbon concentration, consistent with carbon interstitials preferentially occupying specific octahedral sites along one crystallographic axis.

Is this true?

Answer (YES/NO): NO